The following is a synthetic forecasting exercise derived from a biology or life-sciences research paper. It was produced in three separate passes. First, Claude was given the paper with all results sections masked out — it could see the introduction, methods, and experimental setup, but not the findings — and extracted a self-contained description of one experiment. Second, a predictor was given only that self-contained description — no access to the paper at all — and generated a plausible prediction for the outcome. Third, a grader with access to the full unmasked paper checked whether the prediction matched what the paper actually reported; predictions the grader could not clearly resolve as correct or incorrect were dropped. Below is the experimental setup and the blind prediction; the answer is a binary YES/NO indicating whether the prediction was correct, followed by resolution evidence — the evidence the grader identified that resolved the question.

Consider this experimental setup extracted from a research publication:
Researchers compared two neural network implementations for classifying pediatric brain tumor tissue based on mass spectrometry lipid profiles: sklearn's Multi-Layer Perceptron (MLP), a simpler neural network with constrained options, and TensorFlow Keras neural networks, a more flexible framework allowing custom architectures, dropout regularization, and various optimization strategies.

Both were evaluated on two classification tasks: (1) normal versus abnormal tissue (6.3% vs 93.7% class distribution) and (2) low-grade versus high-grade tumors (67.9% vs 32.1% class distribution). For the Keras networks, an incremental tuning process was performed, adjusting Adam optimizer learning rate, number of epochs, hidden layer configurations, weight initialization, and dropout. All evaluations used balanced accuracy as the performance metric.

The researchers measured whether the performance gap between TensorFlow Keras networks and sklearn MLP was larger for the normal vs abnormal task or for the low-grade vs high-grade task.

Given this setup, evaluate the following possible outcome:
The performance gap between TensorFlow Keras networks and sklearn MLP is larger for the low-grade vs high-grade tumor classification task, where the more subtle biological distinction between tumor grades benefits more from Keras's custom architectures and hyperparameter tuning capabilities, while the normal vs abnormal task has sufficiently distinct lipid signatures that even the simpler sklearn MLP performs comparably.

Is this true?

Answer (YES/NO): YES